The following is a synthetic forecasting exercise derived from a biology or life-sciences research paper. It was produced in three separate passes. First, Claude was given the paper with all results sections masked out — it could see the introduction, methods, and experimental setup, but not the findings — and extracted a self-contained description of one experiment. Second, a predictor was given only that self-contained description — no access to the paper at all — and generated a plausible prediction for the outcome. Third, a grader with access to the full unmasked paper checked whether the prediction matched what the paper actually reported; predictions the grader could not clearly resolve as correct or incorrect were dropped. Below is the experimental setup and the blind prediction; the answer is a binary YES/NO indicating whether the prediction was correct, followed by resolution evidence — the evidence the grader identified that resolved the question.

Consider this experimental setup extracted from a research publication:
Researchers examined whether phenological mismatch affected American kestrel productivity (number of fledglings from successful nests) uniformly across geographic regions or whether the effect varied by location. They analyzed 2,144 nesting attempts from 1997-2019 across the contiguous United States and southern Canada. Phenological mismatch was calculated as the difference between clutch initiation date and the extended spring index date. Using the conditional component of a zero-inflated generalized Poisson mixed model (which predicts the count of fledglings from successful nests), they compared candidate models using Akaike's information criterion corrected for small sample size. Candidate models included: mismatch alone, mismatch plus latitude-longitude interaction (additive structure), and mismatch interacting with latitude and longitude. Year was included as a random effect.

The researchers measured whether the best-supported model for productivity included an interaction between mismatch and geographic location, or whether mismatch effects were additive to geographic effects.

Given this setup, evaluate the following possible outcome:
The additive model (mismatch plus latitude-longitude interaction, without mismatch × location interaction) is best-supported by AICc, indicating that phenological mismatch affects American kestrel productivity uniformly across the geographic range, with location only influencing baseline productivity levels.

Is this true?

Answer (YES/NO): YES